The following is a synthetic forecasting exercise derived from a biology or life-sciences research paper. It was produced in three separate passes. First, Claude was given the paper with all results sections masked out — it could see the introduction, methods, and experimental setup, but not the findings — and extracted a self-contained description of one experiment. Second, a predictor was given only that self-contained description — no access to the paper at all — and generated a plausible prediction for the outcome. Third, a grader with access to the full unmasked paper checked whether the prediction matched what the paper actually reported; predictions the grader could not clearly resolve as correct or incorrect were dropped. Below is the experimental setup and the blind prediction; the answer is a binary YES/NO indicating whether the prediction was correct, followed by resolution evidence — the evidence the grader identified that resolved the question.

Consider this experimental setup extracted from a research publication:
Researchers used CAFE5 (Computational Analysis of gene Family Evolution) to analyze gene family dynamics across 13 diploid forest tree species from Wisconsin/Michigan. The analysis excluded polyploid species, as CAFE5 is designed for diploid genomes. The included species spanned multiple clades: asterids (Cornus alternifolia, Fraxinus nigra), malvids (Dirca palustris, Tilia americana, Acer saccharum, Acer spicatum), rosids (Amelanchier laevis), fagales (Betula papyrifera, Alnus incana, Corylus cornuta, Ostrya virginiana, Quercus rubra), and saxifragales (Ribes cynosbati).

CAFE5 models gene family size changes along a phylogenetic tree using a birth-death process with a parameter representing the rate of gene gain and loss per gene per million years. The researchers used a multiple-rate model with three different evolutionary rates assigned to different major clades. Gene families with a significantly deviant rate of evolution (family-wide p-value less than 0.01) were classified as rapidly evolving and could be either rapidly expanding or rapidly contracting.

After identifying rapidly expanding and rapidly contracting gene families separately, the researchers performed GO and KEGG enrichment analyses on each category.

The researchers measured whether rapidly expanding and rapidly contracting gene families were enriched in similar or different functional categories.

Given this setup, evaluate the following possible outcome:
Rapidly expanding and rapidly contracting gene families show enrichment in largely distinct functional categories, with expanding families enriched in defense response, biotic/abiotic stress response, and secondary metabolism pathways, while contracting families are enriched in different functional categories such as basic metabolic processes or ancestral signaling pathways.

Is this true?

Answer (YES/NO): NO